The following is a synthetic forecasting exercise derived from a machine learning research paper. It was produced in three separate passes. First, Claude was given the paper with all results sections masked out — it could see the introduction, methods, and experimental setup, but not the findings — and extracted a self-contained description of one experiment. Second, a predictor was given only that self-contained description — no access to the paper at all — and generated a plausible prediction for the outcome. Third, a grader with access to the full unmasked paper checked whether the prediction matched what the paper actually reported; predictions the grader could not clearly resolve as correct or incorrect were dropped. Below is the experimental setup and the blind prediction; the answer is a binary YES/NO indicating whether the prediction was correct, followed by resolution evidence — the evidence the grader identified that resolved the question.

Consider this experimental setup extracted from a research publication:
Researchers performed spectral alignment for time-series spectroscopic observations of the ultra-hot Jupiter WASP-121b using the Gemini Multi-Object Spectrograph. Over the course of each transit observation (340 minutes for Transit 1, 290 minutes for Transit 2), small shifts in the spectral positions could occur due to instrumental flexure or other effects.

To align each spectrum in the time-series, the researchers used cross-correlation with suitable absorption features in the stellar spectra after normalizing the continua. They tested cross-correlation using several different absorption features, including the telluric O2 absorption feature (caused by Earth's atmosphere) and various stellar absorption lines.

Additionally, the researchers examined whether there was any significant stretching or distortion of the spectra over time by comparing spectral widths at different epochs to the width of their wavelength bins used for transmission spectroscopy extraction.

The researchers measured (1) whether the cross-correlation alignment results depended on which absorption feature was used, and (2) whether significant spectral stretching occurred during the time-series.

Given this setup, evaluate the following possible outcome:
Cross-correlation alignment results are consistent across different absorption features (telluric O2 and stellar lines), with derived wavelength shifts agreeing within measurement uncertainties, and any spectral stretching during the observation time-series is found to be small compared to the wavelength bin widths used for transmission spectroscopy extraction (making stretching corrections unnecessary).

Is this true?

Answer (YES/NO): YES